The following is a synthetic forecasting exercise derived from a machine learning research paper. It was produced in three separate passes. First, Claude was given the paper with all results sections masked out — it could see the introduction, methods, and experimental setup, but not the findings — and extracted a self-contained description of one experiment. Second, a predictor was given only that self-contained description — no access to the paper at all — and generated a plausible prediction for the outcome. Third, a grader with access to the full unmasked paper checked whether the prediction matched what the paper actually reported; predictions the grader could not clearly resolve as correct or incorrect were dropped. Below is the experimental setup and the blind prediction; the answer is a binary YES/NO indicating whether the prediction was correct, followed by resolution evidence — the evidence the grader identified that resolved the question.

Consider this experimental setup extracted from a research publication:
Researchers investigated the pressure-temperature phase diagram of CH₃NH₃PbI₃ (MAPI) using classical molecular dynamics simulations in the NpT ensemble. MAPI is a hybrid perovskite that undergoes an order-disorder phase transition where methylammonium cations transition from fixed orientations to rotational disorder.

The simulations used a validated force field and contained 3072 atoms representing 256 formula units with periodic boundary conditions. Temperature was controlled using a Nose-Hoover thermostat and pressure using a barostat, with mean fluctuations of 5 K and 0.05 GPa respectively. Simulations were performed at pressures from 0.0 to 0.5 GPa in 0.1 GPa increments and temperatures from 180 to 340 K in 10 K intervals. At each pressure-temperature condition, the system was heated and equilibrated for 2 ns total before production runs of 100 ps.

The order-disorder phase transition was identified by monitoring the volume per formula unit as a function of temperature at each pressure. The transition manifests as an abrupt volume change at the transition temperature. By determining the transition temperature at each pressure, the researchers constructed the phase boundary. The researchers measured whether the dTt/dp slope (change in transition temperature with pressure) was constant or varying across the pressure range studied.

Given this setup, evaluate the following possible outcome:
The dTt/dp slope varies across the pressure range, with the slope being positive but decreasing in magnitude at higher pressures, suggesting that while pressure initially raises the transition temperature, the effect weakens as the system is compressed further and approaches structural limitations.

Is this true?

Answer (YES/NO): NO